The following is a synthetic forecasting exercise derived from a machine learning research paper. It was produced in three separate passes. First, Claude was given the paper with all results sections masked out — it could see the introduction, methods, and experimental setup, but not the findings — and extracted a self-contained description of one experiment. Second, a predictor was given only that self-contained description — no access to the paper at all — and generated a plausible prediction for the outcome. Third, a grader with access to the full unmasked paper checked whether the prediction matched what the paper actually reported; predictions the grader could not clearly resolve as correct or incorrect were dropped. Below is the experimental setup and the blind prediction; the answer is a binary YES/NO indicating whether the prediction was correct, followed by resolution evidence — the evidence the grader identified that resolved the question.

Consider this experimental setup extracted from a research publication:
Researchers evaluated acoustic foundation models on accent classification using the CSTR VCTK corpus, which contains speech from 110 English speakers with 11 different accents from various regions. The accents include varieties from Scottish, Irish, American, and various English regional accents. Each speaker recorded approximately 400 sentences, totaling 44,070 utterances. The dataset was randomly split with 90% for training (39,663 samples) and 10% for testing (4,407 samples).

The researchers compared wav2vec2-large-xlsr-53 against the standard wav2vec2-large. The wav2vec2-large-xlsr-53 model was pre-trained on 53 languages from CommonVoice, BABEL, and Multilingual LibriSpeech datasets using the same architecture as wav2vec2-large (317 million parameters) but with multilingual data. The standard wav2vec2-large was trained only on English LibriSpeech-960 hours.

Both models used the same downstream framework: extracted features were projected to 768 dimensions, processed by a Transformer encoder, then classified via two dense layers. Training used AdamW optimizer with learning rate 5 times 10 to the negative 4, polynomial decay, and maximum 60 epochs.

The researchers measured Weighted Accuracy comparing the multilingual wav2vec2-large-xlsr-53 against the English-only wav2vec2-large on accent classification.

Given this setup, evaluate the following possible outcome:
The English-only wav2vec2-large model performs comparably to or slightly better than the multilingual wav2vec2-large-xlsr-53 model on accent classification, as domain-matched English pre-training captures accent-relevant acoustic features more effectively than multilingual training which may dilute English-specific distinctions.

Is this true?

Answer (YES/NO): NO